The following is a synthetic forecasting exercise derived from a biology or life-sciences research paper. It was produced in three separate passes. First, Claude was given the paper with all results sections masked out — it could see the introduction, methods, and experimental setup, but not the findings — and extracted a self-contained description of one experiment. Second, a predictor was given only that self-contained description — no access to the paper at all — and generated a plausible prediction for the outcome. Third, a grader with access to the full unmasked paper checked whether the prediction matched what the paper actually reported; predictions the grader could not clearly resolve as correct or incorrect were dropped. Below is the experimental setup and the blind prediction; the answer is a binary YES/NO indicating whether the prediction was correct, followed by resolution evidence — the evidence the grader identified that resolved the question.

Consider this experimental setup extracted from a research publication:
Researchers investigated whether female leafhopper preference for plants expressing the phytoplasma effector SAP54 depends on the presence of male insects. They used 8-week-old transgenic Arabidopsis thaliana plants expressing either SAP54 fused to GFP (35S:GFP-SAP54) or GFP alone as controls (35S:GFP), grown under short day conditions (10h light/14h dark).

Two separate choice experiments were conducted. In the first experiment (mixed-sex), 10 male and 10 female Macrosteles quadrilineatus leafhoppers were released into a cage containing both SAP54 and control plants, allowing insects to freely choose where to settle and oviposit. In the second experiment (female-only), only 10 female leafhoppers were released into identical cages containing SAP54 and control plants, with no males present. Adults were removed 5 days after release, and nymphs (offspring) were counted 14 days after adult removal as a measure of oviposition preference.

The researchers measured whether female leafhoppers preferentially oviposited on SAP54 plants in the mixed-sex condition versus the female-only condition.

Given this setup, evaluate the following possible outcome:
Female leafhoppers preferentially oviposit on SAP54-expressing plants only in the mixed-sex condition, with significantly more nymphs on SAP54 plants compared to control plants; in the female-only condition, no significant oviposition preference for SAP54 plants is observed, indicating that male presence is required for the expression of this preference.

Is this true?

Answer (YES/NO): YES